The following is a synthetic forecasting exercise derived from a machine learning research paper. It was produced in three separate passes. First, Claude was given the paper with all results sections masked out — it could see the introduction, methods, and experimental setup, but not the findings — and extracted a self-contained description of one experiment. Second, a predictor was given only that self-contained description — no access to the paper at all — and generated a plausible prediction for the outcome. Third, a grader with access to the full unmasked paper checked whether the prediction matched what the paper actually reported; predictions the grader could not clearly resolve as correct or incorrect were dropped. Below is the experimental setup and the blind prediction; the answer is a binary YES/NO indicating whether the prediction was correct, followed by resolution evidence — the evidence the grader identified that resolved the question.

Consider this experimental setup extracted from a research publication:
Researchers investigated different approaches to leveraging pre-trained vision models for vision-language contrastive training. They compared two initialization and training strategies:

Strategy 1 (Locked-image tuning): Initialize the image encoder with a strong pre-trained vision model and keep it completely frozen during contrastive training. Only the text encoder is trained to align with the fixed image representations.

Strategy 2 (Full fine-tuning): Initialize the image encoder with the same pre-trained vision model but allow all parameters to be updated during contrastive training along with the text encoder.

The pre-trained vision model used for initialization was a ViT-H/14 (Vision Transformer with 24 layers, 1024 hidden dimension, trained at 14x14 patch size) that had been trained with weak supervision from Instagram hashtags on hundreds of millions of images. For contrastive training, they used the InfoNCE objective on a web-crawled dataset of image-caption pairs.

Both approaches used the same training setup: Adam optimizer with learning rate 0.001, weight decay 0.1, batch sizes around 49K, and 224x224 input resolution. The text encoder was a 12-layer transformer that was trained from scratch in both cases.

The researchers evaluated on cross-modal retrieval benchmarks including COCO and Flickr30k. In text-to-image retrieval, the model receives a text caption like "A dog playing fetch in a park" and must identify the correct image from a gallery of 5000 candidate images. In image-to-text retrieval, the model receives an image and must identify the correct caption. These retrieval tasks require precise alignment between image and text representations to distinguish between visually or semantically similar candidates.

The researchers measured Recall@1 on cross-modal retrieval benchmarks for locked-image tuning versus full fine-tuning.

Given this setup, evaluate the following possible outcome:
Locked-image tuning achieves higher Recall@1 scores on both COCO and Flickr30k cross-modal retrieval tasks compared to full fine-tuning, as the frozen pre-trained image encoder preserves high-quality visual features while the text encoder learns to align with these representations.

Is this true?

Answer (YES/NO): NO